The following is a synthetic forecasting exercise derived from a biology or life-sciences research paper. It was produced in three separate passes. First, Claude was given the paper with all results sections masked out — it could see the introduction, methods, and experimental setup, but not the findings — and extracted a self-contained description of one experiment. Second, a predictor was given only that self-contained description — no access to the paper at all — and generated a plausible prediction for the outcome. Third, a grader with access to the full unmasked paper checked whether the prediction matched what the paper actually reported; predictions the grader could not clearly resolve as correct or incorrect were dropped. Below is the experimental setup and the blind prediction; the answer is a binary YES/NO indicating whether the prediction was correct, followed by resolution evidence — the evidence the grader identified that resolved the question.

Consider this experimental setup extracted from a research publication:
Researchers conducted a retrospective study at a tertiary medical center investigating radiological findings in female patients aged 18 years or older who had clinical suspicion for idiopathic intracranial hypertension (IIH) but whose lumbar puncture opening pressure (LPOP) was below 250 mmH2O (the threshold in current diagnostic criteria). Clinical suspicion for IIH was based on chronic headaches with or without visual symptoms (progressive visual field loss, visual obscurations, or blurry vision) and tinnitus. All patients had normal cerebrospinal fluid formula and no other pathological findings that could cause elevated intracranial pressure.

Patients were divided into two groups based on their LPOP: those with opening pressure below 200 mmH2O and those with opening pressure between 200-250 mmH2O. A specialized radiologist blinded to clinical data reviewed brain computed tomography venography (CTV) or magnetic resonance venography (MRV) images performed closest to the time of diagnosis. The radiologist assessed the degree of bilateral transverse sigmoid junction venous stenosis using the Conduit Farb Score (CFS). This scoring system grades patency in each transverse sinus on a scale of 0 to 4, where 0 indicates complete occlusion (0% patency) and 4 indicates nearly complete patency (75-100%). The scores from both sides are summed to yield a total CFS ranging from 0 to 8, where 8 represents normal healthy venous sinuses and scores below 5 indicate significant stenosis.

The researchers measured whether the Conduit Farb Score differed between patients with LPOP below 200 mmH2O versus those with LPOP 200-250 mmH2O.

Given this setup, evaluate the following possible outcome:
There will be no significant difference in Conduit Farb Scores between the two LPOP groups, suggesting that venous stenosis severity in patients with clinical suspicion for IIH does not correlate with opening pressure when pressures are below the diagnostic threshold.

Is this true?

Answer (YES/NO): NO